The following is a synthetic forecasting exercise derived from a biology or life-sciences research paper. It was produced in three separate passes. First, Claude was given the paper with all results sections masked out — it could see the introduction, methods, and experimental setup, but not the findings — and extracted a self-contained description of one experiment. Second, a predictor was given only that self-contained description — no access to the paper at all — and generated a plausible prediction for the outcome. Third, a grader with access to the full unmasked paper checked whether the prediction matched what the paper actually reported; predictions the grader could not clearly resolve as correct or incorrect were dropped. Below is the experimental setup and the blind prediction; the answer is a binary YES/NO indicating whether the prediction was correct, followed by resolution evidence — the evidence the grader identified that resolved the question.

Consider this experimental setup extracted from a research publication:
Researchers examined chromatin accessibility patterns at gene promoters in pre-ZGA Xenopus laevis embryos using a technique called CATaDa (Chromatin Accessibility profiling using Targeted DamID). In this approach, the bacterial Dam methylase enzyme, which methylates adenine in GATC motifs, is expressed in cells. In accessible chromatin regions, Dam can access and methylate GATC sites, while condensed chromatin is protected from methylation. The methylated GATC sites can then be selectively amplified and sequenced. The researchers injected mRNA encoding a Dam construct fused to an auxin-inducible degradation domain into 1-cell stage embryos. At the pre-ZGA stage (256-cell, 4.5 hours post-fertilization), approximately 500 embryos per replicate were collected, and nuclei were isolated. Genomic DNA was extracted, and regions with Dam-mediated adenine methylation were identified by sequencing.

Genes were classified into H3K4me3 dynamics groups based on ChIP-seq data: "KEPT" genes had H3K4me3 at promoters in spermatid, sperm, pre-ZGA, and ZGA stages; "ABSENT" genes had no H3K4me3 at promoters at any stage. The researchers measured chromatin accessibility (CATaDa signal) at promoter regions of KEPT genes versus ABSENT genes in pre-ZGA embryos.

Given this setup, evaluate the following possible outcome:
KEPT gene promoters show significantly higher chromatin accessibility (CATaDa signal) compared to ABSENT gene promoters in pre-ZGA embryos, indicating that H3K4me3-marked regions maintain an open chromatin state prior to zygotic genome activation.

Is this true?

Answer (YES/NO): YES